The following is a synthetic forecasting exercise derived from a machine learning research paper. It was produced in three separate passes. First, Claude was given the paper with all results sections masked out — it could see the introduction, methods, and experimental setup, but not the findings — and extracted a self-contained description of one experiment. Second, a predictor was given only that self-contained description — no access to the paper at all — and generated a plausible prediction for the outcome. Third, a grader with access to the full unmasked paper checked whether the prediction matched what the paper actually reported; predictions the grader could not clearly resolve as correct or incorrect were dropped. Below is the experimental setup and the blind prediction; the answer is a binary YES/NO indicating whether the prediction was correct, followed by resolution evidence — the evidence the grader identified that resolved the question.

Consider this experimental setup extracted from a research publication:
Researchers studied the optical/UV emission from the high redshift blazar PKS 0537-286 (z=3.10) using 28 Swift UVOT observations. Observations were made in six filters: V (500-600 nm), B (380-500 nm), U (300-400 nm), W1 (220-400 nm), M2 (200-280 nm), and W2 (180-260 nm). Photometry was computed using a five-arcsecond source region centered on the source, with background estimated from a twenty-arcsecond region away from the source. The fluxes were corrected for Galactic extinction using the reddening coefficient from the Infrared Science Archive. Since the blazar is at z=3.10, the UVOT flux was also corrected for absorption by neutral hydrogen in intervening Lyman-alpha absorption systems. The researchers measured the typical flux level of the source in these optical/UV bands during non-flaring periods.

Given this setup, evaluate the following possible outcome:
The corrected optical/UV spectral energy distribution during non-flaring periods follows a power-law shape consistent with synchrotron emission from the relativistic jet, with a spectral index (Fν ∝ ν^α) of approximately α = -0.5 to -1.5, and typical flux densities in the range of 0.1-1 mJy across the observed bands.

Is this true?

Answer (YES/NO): NO